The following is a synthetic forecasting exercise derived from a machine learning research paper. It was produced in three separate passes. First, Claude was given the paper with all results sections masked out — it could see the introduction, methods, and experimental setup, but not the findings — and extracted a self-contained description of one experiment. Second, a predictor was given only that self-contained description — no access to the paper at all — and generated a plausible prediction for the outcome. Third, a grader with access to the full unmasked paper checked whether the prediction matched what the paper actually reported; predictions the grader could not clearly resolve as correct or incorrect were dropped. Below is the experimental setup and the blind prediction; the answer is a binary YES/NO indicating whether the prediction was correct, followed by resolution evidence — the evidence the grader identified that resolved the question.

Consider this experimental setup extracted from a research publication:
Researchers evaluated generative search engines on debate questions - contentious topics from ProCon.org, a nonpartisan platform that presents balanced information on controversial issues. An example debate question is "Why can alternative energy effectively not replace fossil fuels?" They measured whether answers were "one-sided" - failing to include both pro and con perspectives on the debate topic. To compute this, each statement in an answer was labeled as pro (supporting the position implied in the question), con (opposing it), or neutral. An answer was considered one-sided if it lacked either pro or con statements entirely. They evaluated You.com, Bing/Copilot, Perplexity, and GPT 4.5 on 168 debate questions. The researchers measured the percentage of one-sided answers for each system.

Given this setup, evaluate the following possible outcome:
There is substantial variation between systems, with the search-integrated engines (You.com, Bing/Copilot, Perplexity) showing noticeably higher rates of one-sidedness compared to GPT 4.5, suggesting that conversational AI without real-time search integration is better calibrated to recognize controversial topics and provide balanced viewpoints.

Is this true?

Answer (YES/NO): NO